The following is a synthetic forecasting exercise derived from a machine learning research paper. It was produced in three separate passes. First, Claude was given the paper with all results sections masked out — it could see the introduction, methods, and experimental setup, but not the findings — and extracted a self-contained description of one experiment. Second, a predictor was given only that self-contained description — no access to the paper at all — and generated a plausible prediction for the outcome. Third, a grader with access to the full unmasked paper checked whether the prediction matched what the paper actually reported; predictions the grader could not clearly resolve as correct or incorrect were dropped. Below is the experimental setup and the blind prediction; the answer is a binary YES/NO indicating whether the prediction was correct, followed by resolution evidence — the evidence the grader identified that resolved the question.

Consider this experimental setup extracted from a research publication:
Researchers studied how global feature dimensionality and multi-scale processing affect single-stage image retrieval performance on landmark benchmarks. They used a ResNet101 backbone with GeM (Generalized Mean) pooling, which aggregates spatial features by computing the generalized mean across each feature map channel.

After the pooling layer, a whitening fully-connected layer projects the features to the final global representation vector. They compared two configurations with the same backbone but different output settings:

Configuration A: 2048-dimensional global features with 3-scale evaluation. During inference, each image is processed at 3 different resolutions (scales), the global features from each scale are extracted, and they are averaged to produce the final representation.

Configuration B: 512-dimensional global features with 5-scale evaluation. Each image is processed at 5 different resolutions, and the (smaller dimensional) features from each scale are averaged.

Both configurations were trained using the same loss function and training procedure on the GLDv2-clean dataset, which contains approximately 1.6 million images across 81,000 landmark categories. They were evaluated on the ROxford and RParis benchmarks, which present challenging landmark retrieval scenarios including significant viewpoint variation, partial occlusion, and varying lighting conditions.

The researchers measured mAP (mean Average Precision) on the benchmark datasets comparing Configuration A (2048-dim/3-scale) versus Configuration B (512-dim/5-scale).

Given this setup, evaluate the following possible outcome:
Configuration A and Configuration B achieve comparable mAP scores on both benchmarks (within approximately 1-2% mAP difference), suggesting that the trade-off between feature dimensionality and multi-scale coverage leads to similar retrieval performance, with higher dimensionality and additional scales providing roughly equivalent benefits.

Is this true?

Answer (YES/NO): NO